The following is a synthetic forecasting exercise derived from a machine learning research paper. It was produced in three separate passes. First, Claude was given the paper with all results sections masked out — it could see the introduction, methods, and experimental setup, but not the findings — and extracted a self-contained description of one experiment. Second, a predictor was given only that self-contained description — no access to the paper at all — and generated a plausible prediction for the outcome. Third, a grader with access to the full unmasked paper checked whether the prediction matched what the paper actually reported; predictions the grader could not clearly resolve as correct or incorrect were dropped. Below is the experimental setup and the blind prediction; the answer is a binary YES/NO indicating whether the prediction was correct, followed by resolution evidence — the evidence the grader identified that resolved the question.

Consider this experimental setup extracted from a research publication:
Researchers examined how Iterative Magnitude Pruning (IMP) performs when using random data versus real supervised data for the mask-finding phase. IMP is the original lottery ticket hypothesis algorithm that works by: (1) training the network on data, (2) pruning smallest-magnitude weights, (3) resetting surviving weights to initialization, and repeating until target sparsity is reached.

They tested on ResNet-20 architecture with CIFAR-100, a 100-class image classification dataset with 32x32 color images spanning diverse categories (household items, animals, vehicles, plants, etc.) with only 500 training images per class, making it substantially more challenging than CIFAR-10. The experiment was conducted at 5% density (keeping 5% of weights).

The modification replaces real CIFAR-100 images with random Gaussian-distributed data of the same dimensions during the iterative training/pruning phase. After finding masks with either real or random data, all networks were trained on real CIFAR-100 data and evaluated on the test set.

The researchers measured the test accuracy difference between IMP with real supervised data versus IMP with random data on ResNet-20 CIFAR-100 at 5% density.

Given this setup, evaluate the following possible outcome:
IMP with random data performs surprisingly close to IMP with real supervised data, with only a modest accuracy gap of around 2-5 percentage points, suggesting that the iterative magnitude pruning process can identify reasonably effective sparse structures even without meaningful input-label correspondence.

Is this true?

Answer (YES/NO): NO